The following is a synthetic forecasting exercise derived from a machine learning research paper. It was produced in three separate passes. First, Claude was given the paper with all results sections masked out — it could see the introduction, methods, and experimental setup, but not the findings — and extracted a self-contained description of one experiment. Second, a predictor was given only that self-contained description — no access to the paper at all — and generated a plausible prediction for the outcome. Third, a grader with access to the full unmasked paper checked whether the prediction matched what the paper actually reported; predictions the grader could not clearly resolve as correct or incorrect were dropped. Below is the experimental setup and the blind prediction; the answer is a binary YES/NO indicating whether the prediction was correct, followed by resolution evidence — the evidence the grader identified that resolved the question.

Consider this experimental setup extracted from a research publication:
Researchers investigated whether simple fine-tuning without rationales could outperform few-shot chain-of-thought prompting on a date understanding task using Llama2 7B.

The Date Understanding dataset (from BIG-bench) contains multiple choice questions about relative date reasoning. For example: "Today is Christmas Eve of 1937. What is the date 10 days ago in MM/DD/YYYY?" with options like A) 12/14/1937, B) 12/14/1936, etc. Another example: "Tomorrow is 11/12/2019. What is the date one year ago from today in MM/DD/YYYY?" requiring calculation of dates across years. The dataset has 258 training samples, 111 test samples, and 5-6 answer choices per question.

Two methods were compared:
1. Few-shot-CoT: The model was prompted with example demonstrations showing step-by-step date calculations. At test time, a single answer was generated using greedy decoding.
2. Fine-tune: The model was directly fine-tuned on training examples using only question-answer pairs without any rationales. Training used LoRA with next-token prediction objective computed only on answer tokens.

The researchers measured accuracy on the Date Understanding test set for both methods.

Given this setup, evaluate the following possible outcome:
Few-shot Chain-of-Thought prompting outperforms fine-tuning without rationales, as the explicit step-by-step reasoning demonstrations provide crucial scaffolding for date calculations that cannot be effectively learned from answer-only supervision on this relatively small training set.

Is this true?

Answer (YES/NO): NO